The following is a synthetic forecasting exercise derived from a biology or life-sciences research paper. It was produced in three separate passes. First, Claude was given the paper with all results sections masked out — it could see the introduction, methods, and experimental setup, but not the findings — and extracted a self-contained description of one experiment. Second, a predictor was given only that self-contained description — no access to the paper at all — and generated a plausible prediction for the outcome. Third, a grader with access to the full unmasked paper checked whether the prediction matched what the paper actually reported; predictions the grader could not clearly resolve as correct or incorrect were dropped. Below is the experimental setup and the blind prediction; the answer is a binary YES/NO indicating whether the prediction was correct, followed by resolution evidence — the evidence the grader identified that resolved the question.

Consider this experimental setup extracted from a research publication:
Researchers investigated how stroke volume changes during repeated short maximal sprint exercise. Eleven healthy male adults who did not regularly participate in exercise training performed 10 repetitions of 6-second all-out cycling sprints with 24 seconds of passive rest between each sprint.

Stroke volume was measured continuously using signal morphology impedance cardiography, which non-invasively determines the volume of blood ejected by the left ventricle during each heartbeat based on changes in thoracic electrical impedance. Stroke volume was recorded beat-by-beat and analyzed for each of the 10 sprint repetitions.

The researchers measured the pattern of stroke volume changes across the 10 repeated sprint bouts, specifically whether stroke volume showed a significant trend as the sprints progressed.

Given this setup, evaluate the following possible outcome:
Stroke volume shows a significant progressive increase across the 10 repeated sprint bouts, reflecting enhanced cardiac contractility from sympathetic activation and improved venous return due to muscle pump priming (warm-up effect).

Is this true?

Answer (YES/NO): NO